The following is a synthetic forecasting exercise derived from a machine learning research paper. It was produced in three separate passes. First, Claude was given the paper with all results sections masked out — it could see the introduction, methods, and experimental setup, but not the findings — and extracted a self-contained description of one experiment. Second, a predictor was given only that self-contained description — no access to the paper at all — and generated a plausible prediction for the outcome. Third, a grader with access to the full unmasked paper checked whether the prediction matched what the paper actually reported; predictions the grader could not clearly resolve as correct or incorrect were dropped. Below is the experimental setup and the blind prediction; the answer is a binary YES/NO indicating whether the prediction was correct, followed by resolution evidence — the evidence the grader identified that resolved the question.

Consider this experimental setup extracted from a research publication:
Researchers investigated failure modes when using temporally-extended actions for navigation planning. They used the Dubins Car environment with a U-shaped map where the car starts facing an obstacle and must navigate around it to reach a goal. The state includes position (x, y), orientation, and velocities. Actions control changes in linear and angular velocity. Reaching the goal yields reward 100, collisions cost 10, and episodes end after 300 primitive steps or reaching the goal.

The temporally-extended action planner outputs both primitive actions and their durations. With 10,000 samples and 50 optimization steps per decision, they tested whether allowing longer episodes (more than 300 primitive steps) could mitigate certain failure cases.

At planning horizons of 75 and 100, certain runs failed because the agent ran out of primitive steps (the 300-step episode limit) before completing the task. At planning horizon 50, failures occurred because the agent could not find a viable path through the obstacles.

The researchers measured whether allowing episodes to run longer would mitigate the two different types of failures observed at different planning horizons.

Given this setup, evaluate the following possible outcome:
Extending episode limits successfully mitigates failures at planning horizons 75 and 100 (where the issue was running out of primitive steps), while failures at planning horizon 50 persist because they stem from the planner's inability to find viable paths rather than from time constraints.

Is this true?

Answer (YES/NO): YES